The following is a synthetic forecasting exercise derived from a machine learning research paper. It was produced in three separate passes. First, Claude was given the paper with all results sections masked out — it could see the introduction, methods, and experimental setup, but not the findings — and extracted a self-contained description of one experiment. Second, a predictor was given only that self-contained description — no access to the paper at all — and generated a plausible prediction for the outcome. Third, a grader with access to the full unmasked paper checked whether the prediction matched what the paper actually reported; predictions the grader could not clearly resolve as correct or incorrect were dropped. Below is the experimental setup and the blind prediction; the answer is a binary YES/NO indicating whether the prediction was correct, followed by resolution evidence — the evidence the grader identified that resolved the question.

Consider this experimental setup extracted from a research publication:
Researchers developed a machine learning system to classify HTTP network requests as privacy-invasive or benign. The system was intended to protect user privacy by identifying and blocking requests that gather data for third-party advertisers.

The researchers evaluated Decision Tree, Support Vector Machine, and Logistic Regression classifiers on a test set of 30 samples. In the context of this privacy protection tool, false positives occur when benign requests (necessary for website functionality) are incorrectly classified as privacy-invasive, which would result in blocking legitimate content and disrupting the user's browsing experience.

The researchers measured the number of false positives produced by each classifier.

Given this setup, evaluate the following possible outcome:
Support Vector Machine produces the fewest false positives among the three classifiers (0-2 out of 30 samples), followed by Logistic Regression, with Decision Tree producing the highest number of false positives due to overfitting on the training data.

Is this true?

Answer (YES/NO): NO